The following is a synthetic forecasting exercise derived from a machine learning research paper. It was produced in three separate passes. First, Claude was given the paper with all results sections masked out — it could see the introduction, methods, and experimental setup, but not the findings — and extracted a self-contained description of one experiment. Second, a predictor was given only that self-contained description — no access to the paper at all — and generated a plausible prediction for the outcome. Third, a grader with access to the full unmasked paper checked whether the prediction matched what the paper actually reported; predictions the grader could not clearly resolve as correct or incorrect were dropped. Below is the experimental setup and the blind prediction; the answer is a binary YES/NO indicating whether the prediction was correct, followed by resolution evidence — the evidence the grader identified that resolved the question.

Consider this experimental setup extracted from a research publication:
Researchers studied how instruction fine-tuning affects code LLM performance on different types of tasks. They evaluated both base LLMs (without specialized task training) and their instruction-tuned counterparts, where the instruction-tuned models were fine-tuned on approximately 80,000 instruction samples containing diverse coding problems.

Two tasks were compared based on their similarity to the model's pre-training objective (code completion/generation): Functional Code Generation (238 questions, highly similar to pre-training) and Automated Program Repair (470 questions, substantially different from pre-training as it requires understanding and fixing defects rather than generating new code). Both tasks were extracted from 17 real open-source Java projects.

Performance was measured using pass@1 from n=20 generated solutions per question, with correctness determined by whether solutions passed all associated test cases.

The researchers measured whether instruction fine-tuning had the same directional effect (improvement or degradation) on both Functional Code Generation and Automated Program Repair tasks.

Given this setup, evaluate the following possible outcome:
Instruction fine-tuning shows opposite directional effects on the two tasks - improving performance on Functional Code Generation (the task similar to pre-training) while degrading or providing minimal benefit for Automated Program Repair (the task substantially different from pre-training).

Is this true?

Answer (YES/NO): NO